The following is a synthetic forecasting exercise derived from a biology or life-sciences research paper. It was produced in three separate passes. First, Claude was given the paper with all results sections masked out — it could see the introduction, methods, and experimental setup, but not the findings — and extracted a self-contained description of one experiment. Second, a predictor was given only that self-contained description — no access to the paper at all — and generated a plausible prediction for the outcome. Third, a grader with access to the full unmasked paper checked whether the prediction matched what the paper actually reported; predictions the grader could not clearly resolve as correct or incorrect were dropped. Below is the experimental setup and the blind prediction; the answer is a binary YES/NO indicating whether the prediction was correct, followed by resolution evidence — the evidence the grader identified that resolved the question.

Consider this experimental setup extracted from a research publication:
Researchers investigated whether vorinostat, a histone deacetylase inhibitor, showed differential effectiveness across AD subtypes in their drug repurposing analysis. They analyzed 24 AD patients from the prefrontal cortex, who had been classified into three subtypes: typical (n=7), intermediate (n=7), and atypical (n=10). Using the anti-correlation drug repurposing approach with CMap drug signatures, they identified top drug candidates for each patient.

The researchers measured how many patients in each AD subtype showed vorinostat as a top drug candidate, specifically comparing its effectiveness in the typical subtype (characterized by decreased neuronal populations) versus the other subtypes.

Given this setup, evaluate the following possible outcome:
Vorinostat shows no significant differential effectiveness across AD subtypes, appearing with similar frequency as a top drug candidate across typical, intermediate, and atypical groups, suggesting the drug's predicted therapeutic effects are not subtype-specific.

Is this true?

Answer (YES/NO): NO